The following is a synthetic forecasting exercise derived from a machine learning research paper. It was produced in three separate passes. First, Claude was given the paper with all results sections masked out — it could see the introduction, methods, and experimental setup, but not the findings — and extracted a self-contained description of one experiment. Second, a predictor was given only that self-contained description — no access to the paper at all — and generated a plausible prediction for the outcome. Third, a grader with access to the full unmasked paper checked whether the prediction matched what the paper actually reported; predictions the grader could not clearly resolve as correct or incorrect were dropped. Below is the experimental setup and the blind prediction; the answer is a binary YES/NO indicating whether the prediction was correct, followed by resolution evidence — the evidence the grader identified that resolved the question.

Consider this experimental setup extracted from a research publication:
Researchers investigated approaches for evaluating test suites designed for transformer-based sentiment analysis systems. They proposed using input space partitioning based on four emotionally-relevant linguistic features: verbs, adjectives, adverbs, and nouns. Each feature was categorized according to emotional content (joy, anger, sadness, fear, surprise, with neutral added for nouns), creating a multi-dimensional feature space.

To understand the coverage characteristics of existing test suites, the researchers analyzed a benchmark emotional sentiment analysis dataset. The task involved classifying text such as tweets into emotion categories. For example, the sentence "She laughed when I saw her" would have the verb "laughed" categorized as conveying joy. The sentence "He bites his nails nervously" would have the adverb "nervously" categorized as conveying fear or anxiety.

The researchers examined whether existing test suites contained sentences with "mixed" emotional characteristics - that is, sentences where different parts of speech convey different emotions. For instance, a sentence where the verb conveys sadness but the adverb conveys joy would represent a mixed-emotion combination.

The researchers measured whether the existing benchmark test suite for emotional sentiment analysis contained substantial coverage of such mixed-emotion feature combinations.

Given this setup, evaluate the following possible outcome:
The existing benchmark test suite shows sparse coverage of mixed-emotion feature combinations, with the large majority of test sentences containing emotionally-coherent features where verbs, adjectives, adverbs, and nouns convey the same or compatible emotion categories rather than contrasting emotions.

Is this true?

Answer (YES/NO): YES